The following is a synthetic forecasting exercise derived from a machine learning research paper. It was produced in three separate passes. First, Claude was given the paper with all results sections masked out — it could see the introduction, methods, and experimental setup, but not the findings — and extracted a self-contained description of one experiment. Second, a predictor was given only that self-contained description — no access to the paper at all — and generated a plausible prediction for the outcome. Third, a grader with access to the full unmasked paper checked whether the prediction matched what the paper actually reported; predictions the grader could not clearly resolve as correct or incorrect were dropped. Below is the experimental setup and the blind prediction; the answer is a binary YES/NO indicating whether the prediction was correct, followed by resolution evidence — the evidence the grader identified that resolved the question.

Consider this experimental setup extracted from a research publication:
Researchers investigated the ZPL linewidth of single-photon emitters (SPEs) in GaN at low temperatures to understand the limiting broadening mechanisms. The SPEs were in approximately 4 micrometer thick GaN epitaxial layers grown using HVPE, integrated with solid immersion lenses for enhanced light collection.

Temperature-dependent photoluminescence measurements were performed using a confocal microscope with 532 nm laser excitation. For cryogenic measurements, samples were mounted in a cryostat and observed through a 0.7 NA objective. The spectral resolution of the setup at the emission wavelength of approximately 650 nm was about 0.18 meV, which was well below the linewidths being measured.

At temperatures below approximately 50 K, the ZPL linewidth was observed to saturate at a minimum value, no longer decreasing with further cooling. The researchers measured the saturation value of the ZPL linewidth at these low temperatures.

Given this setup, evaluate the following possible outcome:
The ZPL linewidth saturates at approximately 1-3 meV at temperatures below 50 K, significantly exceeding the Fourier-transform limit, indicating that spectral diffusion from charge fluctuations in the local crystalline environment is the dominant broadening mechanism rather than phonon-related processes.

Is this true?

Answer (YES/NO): NO